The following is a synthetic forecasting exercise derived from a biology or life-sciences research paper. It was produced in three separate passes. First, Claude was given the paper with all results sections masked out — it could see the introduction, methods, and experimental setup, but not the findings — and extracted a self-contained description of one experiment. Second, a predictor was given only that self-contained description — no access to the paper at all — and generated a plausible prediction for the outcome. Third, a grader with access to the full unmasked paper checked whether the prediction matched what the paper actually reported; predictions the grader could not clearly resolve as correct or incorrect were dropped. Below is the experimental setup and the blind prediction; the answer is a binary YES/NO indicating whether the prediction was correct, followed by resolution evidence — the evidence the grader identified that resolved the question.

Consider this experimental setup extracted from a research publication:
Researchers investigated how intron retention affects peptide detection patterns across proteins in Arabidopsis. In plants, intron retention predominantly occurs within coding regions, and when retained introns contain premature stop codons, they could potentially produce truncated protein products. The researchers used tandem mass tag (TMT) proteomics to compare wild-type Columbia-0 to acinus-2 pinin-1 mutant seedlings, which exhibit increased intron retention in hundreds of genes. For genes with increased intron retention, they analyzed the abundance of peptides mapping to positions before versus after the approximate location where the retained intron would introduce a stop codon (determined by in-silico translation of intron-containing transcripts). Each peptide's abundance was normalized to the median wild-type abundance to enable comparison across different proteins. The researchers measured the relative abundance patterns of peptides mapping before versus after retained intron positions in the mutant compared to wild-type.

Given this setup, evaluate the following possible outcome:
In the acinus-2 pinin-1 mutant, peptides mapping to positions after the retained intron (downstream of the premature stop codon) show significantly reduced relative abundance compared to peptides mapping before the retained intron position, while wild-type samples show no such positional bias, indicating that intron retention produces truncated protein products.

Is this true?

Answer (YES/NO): NO